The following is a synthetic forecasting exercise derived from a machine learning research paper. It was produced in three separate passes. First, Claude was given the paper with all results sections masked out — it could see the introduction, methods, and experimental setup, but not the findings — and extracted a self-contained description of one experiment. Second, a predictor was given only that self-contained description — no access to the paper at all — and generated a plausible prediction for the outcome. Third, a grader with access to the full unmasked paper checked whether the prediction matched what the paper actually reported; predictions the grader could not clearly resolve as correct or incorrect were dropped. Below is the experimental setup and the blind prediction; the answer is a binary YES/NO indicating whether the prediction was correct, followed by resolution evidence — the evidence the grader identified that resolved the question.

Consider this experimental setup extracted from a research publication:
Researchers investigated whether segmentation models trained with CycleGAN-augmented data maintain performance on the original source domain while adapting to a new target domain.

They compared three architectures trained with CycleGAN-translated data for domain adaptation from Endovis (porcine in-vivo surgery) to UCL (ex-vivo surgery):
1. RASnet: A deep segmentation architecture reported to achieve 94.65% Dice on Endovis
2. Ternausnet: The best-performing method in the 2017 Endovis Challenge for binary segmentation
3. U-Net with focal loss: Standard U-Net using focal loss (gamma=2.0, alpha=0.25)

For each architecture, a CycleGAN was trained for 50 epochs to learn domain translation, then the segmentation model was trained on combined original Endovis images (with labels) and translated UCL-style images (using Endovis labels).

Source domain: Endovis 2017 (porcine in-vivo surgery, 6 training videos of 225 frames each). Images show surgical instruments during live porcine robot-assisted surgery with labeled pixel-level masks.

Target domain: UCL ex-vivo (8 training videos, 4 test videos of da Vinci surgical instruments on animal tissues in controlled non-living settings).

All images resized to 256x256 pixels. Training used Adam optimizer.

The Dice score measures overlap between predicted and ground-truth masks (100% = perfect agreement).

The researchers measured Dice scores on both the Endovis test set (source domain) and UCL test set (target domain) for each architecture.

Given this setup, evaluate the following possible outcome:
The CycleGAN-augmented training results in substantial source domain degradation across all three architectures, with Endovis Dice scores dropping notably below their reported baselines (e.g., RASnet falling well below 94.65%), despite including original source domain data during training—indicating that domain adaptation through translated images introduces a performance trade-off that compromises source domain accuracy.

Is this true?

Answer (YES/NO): NO